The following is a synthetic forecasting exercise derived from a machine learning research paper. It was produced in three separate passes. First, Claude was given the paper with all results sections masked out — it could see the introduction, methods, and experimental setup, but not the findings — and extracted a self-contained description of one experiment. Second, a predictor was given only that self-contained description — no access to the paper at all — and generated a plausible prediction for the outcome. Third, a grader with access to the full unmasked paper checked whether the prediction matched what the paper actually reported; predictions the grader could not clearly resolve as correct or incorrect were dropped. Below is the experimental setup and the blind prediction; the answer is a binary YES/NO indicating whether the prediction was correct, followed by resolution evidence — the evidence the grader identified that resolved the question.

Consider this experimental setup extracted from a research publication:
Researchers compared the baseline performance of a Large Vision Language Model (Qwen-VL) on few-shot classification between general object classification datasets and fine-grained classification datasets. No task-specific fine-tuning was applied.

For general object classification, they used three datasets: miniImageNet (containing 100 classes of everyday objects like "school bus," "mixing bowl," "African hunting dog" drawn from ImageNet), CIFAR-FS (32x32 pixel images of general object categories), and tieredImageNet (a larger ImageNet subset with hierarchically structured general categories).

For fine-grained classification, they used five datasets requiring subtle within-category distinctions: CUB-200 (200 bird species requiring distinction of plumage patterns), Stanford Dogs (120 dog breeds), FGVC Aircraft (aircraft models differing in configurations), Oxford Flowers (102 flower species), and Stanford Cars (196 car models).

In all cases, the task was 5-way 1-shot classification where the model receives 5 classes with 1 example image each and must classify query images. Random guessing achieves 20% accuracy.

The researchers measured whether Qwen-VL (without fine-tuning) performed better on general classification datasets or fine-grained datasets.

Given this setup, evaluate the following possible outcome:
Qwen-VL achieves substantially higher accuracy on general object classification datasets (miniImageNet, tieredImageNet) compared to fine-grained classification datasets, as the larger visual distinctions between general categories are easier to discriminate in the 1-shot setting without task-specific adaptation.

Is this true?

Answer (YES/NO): NO